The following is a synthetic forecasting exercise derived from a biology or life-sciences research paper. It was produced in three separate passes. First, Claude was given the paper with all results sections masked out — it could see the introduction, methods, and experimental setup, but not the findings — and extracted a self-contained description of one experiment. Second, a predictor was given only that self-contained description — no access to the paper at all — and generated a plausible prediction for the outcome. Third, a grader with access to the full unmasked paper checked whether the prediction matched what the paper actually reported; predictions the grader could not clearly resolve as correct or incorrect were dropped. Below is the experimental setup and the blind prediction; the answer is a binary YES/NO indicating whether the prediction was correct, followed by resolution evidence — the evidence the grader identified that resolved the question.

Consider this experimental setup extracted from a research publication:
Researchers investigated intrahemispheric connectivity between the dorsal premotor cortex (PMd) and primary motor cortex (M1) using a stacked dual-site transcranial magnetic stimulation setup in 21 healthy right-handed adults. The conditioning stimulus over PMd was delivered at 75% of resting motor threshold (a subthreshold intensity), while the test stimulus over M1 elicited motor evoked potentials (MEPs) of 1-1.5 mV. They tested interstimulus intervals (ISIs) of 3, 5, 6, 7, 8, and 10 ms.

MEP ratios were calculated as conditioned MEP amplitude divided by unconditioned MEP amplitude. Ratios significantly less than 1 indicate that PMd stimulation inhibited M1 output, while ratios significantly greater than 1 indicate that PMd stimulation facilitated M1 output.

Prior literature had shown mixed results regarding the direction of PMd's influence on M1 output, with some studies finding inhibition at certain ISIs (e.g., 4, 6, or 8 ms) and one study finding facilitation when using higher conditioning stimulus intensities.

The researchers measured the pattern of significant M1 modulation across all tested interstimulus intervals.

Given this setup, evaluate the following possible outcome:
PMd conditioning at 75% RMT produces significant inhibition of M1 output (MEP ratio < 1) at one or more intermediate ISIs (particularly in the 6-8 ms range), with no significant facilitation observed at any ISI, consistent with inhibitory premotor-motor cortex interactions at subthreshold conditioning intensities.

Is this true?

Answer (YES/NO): NO